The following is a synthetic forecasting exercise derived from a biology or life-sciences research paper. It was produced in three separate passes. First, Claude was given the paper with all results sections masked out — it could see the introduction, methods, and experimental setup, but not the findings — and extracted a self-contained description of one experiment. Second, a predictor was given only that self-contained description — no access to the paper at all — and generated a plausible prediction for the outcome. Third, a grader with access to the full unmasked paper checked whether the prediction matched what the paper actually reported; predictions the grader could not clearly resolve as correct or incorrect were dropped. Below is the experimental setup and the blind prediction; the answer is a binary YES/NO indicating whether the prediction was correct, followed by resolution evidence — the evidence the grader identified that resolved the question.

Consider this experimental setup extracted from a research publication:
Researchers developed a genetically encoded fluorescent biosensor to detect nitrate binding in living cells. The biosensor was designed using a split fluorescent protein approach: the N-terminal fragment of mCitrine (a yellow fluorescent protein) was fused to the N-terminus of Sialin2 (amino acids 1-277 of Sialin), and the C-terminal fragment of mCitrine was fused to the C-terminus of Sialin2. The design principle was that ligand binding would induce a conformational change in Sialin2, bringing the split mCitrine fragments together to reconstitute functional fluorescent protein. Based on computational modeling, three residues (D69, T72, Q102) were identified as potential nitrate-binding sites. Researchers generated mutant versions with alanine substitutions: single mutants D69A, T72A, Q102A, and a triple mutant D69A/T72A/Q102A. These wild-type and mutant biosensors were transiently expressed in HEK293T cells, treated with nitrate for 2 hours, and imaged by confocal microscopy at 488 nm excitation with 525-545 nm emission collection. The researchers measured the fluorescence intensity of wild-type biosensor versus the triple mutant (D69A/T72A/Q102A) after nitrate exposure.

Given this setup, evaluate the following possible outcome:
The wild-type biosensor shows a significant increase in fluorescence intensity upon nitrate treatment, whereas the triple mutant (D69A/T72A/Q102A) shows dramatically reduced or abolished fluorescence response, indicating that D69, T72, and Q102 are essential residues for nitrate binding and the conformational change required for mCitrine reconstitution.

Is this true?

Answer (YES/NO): YES